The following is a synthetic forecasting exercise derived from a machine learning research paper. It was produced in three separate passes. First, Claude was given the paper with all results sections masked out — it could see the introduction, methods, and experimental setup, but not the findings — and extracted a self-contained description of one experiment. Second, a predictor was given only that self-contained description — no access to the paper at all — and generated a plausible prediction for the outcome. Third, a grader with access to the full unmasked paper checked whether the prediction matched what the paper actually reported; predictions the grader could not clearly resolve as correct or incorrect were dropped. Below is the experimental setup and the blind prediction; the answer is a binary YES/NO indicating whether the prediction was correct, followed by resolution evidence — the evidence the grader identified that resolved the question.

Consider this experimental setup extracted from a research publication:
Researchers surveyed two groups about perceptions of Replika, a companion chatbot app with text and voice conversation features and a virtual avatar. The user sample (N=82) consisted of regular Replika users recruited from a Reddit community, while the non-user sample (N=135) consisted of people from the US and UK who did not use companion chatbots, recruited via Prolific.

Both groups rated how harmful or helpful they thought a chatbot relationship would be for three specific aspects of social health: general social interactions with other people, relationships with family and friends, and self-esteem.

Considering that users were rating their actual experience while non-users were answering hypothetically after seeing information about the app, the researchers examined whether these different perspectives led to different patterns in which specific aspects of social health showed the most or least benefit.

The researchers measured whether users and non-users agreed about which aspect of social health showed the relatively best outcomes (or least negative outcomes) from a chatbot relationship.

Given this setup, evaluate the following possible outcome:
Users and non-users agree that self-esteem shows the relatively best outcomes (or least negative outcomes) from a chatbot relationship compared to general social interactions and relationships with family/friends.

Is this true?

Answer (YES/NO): YES